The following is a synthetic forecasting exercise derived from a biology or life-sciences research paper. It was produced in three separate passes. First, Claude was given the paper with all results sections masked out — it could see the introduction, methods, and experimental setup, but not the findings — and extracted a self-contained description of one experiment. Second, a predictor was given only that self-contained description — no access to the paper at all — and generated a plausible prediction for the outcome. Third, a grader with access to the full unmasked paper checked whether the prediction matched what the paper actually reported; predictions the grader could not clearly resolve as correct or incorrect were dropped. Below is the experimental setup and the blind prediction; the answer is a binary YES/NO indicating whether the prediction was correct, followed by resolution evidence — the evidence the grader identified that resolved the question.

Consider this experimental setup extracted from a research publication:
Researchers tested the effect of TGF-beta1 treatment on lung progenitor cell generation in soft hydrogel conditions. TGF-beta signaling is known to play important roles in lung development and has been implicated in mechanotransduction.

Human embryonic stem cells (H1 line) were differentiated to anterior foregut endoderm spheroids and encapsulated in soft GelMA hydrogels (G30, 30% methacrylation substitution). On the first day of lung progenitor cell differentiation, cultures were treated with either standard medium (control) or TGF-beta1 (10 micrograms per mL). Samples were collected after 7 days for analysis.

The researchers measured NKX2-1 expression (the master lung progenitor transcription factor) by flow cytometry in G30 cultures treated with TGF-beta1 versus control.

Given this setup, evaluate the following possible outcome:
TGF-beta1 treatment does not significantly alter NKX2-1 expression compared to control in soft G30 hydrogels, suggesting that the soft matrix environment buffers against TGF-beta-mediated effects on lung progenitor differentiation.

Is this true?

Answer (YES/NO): NO